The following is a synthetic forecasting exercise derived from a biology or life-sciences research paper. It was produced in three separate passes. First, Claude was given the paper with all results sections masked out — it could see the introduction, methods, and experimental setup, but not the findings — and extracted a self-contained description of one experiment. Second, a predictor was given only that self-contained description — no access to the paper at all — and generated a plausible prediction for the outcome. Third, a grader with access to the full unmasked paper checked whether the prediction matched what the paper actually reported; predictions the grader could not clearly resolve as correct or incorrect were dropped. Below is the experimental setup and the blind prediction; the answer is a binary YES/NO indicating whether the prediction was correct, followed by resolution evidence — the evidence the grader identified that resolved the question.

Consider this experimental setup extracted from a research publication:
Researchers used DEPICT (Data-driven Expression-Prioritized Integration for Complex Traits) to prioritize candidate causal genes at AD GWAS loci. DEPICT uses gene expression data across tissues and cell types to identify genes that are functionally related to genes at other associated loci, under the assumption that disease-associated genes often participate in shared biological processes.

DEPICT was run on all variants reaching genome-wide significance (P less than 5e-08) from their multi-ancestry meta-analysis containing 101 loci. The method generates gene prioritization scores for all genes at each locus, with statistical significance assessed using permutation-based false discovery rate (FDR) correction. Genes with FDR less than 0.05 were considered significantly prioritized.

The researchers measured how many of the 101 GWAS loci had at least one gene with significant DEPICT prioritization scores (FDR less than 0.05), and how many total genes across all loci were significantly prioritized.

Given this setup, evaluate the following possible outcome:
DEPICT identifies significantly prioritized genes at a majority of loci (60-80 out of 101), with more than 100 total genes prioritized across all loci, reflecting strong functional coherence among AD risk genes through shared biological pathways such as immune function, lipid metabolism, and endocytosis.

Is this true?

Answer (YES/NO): NO